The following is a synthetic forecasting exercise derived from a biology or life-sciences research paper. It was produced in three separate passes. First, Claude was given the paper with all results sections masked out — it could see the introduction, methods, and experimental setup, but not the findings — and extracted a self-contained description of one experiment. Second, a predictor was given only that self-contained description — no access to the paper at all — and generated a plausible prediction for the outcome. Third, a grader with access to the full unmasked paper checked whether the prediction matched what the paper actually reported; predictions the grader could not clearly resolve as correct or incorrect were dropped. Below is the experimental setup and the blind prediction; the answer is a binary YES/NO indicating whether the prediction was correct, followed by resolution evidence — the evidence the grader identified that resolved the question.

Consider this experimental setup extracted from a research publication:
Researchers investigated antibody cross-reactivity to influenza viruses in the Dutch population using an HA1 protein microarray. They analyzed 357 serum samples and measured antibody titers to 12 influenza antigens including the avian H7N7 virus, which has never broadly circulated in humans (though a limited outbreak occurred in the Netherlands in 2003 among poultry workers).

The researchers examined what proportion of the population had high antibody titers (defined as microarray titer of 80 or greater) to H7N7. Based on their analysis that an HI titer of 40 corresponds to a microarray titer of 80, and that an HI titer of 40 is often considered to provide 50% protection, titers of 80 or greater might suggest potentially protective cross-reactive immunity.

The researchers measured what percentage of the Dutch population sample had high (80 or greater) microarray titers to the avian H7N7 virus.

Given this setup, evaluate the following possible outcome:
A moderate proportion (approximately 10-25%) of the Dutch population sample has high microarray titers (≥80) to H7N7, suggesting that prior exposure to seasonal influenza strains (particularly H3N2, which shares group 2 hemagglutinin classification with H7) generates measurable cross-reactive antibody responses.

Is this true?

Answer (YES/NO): NO